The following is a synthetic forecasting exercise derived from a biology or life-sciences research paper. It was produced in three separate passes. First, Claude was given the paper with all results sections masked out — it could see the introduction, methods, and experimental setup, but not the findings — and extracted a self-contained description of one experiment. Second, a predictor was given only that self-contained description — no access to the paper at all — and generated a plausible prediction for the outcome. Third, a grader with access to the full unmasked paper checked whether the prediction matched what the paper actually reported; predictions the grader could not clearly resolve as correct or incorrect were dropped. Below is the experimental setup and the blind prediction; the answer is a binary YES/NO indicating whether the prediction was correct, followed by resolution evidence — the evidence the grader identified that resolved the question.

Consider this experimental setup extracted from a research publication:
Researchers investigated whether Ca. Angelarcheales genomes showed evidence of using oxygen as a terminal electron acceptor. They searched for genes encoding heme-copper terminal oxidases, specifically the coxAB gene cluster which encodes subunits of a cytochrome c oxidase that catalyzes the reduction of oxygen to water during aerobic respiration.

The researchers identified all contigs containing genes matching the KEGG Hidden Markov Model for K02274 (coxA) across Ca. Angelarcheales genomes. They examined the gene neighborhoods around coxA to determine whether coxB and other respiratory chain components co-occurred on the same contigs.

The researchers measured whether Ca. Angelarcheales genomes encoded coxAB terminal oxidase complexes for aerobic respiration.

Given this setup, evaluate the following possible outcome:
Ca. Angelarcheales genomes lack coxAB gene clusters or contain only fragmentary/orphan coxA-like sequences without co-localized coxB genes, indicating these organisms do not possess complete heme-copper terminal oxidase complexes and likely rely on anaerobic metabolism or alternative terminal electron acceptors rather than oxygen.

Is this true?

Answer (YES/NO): NO